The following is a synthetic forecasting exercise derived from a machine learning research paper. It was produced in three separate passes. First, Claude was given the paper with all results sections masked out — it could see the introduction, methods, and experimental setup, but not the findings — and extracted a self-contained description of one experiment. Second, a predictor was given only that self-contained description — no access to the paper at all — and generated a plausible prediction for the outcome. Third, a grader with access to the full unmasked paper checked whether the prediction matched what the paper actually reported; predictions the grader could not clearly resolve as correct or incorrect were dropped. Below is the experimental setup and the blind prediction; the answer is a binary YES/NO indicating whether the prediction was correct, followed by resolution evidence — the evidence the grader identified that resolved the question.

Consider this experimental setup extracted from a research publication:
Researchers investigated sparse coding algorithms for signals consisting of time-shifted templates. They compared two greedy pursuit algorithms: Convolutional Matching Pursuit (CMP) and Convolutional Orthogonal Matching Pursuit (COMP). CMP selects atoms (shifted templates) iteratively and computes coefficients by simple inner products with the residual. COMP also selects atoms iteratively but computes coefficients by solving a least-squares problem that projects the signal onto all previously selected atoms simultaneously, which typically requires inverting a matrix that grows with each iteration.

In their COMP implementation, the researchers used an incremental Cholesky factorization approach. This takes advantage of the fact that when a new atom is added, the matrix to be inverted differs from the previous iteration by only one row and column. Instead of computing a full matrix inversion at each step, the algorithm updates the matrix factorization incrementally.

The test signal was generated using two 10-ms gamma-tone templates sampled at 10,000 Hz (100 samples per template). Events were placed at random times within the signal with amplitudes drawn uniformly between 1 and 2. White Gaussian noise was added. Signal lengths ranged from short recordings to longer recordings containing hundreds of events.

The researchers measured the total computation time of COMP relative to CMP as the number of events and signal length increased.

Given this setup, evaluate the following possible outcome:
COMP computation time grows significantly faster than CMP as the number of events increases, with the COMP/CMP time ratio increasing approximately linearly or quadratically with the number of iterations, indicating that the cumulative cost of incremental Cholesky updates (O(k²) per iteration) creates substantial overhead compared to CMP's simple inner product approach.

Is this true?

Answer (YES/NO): NO